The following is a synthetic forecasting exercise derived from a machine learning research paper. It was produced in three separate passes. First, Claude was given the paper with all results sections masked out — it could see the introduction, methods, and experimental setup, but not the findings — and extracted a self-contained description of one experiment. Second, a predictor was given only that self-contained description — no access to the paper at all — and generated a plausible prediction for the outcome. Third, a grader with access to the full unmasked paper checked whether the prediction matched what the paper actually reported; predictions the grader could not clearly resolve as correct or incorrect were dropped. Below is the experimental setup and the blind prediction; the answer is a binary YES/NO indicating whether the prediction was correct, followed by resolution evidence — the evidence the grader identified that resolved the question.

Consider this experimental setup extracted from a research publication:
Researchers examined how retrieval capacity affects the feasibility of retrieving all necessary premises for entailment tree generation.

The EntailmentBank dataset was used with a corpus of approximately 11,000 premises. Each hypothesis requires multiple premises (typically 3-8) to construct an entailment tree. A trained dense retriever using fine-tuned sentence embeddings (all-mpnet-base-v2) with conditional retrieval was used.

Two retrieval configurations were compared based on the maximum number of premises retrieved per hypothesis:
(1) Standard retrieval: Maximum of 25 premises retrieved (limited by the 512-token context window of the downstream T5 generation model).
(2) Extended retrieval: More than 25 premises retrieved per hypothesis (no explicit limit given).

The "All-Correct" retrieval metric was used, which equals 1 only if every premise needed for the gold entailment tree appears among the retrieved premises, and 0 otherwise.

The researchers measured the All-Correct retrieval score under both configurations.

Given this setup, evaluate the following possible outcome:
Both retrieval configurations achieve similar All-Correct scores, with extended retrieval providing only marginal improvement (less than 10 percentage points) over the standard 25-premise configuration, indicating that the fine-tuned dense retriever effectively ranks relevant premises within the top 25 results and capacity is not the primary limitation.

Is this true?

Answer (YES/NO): YES